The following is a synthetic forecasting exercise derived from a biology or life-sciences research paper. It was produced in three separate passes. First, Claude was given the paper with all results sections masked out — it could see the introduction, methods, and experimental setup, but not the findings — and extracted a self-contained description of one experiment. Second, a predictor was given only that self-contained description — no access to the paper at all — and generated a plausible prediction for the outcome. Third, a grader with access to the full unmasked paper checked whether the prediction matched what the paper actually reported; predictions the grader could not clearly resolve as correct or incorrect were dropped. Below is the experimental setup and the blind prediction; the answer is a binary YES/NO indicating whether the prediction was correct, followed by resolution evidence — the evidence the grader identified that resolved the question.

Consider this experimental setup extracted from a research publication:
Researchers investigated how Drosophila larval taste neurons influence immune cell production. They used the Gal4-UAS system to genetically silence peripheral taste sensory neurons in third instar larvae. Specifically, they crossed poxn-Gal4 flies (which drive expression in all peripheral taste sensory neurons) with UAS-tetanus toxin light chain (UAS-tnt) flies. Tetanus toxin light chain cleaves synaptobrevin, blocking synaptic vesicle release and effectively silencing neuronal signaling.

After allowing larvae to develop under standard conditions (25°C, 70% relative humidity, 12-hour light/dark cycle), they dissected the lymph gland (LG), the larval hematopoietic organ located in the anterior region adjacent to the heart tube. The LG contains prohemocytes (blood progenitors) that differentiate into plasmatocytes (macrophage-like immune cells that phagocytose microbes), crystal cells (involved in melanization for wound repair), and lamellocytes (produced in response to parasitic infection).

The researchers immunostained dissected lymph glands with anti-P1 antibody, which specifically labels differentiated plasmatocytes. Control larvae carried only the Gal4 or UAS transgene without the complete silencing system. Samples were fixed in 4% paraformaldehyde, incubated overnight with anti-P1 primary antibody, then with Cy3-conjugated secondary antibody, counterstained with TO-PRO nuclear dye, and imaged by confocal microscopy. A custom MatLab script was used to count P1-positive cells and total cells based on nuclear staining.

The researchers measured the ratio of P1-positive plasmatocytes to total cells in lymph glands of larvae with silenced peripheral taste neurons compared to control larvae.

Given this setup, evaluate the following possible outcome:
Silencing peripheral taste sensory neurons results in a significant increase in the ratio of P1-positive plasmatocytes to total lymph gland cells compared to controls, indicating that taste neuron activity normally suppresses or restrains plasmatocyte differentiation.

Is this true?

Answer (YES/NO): YES